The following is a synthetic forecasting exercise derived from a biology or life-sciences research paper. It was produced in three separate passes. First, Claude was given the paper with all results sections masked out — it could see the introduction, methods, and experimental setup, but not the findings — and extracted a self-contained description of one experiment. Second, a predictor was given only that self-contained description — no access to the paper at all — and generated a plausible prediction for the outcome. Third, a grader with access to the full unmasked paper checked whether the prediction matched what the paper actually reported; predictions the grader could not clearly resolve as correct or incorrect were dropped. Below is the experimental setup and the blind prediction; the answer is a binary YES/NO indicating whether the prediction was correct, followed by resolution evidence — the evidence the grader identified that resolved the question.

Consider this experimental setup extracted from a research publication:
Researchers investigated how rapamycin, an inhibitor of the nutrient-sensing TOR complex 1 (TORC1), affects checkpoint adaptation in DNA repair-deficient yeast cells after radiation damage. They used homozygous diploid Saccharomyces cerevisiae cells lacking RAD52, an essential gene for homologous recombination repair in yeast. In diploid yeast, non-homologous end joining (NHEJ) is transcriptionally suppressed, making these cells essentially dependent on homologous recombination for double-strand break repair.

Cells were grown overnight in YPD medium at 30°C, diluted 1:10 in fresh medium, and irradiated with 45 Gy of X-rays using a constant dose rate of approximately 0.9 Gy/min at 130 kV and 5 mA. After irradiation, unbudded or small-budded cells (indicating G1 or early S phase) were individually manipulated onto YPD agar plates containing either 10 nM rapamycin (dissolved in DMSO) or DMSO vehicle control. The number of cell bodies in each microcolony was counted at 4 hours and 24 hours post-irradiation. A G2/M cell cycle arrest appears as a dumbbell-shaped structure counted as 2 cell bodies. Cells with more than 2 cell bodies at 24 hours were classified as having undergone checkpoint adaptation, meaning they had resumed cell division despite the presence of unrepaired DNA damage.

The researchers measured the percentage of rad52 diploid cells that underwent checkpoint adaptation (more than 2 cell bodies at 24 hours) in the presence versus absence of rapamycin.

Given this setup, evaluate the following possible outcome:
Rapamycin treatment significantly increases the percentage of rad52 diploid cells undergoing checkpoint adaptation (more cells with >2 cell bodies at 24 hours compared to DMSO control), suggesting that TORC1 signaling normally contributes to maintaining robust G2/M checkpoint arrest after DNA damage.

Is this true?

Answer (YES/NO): NO